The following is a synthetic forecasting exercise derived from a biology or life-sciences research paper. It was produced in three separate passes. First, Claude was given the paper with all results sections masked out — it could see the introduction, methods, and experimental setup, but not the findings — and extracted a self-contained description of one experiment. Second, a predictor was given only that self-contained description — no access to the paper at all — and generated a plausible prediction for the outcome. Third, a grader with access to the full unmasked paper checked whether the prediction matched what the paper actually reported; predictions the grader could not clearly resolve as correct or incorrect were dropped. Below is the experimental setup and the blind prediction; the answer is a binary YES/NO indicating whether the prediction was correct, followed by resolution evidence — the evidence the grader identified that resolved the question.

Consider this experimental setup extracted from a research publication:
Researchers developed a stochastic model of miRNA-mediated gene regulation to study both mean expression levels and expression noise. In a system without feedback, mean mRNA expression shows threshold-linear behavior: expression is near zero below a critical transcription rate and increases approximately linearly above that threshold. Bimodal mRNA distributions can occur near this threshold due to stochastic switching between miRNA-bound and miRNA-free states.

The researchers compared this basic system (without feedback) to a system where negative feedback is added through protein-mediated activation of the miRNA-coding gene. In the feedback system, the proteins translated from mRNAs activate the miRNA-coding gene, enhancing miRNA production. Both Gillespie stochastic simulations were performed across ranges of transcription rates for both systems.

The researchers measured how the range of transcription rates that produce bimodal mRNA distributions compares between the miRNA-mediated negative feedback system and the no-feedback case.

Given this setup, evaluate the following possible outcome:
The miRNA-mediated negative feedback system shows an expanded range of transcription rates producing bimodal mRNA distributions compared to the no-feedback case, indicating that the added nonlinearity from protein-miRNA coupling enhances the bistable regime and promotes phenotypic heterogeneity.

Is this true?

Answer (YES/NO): YES